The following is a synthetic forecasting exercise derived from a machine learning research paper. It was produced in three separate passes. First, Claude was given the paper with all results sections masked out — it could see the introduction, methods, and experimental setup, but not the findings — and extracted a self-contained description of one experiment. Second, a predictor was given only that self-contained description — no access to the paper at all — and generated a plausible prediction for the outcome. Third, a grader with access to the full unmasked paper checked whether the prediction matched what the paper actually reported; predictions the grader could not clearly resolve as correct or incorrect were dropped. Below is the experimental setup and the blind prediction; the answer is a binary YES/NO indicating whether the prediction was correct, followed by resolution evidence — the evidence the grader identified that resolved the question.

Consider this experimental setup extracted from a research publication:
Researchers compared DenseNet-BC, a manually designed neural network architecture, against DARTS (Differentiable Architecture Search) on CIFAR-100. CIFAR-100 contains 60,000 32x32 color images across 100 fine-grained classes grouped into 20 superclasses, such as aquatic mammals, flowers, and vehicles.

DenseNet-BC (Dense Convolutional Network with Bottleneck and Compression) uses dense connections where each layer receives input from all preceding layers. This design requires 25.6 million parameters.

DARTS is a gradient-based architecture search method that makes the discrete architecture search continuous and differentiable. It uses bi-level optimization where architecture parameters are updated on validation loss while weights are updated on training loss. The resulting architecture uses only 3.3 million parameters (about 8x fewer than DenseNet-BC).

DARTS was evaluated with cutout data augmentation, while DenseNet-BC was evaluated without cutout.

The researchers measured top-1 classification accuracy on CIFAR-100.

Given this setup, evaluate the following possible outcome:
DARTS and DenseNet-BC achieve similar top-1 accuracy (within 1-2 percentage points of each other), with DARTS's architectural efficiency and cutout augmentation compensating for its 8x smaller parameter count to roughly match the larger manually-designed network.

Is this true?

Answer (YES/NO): YES